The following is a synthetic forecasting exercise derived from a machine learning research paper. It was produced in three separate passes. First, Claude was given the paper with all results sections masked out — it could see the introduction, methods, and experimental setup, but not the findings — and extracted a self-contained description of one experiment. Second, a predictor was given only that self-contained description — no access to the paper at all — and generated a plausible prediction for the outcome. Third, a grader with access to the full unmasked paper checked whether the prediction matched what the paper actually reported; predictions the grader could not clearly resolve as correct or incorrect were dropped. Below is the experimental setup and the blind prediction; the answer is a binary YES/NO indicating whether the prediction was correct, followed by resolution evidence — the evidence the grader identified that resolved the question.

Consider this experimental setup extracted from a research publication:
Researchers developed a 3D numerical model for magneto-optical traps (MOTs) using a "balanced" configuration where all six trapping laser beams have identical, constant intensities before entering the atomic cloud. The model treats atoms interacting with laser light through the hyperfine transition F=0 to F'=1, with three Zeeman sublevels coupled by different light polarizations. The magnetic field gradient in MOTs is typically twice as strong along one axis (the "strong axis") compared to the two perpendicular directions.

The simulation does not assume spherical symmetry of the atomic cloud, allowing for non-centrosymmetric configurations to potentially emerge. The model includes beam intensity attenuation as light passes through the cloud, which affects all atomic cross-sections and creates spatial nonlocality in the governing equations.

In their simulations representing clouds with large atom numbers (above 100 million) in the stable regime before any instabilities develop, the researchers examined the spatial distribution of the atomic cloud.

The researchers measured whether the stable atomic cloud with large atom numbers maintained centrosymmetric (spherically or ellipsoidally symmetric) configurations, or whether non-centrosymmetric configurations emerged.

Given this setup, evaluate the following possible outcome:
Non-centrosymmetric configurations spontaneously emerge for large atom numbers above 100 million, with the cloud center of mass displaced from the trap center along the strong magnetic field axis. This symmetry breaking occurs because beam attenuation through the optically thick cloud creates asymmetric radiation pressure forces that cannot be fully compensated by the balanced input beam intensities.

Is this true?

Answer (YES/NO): NO